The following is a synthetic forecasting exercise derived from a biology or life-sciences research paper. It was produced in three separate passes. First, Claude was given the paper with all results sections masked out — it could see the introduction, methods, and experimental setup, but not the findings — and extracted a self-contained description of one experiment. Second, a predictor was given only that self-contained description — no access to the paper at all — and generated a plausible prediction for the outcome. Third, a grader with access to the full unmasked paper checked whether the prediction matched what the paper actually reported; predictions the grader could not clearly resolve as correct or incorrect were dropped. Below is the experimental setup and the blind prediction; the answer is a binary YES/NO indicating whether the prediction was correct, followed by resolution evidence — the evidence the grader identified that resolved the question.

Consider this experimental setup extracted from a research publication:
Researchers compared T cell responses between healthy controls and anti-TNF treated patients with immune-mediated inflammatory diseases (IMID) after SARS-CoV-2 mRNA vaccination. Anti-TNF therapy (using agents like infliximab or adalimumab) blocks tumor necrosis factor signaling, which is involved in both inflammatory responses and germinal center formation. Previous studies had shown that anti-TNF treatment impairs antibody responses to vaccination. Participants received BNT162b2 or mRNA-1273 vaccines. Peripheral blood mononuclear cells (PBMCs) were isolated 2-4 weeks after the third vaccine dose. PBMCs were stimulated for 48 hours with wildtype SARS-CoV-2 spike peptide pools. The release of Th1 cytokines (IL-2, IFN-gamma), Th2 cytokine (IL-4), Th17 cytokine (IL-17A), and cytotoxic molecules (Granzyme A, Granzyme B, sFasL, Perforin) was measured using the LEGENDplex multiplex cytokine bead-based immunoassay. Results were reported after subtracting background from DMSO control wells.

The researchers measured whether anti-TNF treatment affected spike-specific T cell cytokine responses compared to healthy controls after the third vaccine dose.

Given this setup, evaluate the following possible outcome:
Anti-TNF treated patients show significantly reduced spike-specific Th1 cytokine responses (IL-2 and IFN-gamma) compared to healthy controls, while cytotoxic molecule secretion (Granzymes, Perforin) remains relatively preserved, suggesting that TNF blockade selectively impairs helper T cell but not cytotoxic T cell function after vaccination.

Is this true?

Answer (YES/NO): NO